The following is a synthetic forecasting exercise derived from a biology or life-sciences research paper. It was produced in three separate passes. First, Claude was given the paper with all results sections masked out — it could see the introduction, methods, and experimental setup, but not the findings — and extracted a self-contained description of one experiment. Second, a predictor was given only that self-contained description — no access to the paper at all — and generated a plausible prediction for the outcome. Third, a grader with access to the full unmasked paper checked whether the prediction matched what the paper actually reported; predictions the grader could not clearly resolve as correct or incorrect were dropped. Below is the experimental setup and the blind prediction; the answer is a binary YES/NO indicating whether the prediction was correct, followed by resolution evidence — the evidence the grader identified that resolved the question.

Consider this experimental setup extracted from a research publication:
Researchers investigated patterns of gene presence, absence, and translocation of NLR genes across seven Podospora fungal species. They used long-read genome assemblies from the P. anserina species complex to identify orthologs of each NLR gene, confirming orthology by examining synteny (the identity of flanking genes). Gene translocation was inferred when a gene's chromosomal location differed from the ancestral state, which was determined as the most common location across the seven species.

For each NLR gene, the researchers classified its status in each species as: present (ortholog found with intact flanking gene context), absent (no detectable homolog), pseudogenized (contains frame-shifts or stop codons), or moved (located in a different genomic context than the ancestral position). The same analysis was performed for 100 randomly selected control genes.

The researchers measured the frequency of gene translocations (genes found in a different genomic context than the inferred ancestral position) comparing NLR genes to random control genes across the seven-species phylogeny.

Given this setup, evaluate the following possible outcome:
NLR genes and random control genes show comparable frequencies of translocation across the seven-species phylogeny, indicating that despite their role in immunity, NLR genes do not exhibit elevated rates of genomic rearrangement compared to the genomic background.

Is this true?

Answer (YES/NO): NO